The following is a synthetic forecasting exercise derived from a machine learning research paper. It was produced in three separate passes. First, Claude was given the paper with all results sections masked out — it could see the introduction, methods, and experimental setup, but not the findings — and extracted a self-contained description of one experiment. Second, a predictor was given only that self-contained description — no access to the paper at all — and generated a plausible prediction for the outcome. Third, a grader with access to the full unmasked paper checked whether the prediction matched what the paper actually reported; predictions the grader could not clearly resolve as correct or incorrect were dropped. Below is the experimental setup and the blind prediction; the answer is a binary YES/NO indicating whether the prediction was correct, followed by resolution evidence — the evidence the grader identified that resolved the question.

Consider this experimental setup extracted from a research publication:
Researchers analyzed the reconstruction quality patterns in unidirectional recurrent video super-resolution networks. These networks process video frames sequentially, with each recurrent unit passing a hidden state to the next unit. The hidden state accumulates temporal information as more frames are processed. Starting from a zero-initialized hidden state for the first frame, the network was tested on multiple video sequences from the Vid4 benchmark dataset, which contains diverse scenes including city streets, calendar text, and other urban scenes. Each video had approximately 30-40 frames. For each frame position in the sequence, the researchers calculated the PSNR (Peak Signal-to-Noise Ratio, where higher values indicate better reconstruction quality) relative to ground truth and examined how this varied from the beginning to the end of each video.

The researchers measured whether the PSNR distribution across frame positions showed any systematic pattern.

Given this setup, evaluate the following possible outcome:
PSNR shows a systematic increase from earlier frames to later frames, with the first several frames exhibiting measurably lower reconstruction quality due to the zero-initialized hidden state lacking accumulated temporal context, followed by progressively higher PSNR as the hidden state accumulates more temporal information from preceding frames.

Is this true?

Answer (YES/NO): YES